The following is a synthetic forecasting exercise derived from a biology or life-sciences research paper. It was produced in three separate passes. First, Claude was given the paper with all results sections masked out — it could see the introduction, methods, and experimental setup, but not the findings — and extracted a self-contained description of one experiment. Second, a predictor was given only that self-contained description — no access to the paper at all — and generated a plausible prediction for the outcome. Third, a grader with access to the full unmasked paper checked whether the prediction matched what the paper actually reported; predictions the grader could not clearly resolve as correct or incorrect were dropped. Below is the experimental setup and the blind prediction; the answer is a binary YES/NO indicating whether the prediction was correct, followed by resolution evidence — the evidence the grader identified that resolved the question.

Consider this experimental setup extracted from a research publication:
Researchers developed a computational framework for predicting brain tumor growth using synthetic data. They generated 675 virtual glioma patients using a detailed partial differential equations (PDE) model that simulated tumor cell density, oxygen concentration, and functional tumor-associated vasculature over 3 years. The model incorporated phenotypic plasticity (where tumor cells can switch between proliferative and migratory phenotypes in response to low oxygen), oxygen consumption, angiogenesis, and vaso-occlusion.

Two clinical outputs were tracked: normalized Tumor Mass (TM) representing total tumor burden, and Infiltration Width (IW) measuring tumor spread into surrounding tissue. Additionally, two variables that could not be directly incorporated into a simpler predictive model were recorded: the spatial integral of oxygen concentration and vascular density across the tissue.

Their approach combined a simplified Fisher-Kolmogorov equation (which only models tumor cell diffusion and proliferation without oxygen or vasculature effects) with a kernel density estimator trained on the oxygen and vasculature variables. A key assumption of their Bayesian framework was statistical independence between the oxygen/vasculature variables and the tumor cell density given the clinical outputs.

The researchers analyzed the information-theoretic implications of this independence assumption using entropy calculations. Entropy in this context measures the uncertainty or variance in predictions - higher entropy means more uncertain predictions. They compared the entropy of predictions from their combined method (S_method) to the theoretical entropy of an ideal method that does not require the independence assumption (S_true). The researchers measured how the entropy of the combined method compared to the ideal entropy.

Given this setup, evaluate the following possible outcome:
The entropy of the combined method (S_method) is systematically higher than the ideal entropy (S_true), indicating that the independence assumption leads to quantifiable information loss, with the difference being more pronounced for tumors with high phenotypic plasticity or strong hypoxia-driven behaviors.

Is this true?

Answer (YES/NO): NO